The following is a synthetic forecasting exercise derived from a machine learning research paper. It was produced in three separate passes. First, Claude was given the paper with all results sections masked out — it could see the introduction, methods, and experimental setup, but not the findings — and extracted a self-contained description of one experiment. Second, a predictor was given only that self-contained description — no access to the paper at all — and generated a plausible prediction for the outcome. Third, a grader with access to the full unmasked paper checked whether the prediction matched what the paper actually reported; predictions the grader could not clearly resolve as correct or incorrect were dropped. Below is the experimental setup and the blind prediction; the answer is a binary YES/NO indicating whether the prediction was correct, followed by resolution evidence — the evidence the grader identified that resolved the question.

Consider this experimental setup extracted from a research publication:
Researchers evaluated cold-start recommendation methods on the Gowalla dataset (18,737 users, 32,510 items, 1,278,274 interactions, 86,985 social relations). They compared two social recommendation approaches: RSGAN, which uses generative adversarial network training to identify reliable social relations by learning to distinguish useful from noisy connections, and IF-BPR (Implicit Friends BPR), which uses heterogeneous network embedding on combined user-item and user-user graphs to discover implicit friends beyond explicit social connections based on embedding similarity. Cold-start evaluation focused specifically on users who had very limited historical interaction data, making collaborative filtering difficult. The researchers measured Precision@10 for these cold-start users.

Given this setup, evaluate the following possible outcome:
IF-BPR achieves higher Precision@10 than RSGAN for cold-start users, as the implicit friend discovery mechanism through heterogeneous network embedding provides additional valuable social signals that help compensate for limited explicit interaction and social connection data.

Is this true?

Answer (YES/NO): NO